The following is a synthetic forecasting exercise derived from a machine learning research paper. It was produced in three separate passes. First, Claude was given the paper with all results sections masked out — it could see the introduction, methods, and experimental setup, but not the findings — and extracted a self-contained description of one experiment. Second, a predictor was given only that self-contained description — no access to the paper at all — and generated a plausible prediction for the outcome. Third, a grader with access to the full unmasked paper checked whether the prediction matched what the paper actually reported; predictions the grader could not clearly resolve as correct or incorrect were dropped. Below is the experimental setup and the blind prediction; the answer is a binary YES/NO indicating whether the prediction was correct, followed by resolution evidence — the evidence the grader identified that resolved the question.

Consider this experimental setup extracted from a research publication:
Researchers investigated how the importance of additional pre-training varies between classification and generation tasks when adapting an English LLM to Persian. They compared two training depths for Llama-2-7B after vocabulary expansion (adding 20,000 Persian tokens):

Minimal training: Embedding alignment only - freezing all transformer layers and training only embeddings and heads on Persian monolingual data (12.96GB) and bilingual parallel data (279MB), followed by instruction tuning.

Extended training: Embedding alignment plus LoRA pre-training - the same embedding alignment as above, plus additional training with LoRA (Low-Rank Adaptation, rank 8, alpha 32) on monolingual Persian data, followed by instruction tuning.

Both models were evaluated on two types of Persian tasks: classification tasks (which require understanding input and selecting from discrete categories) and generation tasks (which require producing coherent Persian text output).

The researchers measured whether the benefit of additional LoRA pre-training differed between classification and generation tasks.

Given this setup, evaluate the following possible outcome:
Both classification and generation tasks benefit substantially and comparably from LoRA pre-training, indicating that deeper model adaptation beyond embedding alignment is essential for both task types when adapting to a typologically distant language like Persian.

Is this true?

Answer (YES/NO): NO